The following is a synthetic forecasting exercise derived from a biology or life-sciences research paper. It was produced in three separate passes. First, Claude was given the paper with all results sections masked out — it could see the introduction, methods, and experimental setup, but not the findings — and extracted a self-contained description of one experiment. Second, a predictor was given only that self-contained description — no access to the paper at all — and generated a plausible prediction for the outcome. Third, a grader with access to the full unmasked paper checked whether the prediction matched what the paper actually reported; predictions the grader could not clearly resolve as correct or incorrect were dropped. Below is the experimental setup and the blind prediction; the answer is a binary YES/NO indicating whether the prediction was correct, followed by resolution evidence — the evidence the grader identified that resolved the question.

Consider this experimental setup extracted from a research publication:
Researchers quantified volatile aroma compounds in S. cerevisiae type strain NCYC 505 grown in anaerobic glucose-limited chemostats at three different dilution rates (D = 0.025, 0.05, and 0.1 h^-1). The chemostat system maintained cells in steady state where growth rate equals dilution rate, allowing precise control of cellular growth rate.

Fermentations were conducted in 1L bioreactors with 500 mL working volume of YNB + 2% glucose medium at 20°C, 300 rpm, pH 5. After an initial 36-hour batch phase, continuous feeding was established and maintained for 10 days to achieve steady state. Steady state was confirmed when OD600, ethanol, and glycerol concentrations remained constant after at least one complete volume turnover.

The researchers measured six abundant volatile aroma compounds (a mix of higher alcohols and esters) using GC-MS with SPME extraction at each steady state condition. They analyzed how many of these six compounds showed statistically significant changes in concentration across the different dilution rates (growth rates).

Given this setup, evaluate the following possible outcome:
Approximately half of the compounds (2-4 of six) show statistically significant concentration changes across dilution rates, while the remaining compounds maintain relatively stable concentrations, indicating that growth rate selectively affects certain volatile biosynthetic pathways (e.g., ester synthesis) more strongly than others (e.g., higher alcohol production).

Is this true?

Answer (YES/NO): NO